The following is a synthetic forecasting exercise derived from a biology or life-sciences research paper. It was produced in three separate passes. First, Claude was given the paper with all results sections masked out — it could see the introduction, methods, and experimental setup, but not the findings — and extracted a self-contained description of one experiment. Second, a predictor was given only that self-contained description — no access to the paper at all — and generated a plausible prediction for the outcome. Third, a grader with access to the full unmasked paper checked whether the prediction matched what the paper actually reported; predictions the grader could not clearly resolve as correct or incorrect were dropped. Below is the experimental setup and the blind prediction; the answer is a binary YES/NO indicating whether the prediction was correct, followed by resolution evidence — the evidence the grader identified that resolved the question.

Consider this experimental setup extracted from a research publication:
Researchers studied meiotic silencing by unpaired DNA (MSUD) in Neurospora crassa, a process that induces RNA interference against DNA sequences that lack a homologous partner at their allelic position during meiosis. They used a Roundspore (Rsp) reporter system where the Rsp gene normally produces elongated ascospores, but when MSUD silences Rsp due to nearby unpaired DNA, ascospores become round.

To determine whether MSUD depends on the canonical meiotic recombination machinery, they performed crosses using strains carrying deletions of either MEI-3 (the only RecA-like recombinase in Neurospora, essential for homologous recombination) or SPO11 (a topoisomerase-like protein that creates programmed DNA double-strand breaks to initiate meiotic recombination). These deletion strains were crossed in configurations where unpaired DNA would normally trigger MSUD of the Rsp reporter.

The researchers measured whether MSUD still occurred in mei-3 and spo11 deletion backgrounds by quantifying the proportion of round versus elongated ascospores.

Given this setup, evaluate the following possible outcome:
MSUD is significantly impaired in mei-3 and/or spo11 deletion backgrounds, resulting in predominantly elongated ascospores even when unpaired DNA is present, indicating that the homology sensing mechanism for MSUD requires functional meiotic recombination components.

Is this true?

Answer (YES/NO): NO